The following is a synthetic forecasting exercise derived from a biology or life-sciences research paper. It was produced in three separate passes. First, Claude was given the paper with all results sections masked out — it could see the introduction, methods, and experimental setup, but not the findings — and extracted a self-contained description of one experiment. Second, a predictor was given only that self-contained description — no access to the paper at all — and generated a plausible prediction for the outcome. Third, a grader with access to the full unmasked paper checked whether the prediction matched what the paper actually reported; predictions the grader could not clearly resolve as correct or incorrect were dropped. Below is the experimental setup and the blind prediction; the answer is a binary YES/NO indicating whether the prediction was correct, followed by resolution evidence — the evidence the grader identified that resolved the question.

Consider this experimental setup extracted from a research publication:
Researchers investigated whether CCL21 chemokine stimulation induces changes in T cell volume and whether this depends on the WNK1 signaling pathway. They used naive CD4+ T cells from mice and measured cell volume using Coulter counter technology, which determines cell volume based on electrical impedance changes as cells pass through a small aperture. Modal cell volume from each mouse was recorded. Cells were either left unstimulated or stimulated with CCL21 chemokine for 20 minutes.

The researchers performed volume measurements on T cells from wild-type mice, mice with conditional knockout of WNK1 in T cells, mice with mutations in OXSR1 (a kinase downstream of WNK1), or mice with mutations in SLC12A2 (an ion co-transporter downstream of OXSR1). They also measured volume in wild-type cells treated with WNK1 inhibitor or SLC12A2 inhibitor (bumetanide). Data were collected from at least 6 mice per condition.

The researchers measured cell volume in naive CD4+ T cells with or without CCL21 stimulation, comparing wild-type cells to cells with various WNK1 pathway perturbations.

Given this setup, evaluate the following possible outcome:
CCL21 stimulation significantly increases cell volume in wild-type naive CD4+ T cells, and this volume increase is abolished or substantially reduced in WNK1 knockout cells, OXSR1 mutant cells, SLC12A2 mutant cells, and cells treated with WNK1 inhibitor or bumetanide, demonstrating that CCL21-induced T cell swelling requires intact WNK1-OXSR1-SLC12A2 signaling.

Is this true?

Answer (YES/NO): YES